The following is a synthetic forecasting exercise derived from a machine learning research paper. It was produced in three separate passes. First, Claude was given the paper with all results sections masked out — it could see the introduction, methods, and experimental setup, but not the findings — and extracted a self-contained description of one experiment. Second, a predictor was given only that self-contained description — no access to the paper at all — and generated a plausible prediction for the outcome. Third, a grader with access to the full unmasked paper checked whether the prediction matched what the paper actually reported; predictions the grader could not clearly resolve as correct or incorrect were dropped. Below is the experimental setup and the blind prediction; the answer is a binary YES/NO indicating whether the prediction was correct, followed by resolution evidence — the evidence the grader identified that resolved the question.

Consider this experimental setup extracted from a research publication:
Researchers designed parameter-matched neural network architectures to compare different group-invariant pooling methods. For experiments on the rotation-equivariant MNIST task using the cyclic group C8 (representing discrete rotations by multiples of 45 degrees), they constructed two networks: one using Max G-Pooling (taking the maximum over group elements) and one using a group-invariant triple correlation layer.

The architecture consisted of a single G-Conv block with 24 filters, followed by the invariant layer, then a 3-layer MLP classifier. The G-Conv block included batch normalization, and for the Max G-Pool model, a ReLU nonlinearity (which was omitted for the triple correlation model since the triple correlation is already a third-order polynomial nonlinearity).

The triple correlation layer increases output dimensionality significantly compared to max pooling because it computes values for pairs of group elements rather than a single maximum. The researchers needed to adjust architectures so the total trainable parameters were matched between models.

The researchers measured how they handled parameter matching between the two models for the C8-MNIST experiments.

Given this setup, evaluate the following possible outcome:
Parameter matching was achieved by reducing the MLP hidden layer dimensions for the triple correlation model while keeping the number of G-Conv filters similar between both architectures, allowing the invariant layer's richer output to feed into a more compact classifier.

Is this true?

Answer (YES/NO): NO